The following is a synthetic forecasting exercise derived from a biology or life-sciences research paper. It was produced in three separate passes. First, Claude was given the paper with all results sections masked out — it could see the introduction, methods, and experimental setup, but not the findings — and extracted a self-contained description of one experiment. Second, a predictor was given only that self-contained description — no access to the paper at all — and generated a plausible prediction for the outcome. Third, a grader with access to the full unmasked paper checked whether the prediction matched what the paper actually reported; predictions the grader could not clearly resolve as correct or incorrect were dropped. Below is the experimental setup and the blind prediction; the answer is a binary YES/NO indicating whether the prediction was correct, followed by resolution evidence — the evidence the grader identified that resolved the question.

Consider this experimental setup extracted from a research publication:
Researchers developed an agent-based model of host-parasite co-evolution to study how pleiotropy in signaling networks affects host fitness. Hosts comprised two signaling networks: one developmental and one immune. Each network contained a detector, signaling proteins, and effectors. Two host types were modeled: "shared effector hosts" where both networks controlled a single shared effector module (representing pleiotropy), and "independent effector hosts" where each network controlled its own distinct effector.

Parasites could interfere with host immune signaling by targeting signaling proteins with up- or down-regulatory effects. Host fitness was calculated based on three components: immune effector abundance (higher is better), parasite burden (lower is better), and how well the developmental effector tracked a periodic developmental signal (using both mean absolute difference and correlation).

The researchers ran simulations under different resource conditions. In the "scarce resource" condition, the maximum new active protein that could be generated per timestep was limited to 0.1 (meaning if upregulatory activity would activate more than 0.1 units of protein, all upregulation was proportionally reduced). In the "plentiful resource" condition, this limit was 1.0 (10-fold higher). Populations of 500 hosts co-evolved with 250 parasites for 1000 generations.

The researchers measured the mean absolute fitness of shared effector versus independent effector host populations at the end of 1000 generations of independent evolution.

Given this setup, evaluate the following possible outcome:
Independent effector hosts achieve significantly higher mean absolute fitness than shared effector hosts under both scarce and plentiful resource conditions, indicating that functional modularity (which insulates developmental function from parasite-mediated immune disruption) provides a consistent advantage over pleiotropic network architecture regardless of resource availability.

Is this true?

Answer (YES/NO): NO